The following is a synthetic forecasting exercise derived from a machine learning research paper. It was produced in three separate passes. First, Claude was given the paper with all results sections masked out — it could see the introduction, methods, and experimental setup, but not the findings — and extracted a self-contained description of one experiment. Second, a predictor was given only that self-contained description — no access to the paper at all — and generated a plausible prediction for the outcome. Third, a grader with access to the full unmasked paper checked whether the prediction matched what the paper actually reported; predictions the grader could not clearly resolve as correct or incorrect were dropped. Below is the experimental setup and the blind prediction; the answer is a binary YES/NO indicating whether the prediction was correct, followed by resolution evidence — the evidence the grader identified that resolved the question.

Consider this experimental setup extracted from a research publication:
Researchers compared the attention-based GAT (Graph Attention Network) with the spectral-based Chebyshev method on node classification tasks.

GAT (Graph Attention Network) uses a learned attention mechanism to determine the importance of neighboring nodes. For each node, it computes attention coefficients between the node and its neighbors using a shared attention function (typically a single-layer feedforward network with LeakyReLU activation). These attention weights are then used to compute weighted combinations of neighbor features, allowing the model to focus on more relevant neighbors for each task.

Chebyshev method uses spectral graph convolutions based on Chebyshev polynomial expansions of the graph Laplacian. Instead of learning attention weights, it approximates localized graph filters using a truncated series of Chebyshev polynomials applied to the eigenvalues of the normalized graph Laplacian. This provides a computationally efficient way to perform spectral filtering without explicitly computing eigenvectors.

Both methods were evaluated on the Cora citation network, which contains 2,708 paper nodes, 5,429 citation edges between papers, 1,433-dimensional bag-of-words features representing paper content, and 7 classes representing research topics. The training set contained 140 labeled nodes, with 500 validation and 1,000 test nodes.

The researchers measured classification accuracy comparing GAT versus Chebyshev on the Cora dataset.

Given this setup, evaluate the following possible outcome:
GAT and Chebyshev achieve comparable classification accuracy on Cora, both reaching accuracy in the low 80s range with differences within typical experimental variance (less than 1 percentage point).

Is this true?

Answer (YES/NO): NO